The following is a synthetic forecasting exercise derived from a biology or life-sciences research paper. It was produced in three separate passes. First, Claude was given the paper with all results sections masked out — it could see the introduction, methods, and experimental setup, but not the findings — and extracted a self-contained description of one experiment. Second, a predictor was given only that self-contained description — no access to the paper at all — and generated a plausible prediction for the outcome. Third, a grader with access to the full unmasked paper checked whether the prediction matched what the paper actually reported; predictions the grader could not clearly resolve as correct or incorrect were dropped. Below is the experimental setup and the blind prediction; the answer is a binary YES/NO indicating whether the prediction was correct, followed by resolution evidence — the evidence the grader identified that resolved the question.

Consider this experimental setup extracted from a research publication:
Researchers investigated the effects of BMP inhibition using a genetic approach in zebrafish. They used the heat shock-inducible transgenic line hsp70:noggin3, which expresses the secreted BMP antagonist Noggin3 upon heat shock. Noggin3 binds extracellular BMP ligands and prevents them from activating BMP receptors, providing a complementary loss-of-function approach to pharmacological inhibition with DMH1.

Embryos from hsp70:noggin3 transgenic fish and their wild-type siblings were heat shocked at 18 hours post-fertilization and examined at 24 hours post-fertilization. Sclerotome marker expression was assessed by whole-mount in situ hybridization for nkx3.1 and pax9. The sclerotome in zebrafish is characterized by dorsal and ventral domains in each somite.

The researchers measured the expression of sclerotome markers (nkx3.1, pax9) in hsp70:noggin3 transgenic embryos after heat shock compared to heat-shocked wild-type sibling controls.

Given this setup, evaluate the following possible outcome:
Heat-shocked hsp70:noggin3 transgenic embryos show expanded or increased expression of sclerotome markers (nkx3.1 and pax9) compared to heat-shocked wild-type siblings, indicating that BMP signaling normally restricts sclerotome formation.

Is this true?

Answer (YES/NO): NO